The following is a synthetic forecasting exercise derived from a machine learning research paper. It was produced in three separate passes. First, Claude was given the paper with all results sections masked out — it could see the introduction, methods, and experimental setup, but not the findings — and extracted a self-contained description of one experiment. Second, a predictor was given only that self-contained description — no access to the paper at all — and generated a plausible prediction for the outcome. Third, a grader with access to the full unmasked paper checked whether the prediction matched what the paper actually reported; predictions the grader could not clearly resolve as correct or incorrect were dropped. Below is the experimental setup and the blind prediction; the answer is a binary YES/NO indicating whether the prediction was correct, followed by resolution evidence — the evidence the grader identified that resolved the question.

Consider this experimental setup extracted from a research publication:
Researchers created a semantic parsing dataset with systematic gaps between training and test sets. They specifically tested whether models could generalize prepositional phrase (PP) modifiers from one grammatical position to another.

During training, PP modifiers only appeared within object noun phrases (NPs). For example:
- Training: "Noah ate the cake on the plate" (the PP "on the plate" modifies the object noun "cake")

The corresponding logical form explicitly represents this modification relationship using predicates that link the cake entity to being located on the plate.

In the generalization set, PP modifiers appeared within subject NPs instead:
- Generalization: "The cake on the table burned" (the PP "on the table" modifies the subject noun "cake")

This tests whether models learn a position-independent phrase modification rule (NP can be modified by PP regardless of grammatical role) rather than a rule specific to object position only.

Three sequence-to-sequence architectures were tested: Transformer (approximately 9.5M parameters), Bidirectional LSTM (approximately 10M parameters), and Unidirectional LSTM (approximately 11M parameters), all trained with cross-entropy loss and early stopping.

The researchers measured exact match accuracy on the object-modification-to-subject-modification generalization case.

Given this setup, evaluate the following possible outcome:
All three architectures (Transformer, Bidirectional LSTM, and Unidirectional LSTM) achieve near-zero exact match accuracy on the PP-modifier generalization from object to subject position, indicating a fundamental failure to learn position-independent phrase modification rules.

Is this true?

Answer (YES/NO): YES